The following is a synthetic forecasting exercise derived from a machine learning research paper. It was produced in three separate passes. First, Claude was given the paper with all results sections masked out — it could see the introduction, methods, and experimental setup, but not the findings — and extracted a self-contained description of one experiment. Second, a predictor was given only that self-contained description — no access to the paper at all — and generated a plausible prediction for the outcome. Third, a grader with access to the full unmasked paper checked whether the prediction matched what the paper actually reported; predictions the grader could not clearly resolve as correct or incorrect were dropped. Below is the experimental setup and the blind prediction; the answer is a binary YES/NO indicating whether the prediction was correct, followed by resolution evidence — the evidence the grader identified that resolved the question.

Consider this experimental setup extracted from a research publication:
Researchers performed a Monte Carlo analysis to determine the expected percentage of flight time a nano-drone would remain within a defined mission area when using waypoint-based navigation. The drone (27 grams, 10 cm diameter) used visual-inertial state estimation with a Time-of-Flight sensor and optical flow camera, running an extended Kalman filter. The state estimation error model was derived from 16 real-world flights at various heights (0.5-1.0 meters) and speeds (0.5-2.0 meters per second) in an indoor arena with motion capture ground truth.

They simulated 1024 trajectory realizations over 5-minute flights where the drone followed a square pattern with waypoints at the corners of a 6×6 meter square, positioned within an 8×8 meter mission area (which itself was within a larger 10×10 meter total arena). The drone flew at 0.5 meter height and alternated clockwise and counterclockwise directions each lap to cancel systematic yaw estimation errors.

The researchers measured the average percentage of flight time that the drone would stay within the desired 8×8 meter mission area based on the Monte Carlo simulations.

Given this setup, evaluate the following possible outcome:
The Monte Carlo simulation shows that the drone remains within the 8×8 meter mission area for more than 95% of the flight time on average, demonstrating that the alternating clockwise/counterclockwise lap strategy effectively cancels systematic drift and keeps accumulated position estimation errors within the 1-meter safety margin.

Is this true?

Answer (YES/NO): YES